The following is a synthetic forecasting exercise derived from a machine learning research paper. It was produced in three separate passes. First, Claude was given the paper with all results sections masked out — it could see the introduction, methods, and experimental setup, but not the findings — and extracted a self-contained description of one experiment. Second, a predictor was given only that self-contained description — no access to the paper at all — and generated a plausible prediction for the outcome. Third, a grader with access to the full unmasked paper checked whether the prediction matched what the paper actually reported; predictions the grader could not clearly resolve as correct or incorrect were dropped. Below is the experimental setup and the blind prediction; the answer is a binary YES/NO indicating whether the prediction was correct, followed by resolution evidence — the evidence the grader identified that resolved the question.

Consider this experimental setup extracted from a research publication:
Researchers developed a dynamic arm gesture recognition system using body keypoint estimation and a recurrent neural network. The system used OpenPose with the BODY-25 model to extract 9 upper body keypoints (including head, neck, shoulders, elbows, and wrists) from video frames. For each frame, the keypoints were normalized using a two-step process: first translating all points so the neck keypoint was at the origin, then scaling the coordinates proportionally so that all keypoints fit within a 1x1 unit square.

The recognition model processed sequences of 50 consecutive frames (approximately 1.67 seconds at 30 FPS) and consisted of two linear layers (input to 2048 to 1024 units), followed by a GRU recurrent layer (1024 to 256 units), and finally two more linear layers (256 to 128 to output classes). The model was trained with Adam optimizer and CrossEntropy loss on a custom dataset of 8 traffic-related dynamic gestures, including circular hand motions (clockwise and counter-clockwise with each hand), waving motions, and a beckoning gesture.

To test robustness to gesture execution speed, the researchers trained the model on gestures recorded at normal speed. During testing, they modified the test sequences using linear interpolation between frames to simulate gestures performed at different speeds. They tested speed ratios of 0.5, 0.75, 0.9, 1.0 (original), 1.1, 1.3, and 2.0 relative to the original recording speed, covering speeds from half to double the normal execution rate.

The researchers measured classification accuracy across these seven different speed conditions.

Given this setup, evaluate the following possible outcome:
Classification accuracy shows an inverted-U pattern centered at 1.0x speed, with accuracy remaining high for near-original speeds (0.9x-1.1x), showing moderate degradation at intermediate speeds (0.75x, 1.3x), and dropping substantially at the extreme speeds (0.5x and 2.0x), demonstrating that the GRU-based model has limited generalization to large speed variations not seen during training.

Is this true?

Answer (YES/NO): NO